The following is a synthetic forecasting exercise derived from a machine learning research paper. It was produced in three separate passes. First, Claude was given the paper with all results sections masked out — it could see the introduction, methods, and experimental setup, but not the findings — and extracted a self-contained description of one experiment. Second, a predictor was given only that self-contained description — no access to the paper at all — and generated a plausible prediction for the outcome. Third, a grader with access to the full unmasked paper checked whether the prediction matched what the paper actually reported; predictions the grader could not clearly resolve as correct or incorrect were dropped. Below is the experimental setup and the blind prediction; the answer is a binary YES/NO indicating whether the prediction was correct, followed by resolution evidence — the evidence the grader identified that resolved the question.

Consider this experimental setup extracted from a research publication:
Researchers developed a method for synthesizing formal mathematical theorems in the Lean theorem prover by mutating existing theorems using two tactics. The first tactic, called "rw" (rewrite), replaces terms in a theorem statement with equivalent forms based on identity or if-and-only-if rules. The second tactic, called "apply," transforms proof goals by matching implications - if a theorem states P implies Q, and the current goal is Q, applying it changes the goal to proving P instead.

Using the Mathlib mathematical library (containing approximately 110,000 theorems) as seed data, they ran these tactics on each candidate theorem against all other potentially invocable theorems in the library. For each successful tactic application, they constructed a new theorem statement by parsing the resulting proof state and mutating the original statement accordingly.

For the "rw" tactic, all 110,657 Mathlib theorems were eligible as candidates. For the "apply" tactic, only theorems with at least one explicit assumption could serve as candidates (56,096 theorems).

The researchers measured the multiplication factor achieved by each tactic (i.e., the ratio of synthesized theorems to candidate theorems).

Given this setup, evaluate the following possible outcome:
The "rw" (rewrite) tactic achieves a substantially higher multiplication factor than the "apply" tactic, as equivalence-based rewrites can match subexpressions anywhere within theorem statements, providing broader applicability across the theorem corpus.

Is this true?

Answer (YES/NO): NO